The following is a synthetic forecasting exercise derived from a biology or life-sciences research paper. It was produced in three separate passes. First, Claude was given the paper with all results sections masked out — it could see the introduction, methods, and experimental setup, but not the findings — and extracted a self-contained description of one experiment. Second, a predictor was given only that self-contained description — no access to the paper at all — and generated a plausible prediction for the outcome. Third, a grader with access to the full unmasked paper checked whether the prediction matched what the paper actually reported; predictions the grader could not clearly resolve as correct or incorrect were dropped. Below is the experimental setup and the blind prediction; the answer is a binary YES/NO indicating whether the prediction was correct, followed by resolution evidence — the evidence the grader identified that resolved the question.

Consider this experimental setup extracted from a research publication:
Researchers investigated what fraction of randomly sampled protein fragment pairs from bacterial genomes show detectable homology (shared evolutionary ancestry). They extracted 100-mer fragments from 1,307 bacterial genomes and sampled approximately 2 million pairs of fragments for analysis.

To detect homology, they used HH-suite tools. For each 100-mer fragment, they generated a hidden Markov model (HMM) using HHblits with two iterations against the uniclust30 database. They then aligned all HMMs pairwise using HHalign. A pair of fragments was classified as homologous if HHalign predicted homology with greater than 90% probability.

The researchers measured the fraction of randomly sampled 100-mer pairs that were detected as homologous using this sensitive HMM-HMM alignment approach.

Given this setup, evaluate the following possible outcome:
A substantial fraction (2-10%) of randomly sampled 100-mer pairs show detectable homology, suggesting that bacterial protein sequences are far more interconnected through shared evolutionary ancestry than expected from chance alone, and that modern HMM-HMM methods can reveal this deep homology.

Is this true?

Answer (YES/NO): NO